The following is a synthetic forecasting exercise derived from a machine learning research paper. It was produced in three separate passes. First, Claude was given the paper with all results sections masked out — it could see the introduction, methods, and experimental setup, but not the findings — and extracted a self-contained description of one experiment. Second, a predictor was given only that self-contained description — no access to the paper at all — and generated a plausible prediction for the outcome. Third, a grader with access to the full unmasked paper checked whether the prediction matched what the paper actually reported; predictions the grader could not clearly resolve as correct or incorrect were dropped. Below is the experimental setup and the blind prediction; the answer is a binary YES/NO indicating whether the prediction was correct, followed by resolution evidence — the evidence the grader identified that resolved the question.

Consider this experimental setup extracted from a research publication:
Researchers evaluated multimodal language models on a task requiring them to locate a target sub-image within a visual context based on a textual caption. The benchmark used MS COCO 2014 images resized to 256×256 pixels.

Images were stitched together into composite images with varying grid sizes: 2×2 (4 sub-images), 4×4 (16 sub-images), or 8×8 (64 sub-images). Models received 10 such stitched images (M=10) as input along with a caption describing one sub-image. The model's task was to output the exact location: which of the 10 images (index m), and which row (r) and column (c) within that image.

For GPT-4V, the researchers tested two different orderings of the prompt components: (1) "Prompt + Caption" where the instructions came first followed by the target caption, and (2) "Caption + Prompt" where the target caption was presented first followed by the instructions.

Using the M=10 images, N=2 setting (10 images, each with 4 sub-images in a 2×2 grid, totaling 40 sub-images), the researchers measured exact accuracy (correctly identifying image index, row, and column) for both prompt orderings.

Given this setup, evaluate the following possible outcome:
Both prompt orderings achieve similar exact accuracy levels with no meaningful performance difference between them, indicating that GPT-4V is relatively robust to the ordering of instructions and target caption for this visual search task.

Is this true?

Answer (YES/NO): YES